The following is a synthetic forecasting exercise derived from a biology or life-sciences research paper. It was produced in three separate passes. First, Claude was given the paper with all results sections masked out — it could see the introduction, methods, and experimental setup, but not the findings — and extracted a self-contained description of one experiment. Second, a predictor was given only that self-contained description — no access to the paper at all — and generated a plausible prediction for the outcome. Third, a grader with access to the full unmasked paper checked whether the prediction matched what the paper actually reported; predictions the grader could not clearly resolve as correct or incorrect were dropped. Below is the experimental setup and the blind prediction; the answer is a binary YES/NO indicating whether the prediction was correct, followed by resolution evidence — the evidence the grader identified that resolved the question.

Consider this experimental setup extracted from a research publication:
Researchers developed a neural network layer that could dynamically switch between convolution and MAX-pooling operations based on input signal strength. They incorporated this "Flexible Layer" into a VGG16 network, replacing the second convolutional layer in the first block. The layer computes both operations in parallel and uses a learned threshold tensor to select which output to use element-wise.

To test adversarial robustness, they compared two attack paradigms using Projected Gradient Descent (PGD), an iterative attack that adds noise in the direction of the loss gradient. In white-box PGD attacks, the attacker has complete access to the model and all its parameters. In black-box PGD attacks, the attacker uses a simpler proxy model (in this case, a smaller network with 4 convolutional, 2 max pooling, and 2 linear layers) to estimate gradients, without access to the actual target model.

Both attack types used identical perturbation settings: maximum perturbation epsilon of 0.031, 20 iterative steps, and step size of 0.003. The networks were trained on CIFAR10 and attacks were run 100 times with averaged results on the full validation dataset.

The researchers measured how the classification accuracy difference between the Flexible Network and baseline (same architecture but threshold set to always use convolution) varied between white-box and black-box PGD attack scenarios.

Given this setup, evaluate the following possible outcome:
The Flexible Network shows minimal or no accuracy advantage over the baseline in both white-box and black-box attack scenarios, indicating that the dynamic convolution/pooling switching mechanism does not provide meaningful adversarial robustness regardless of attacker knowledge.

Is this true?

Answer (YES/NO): NO